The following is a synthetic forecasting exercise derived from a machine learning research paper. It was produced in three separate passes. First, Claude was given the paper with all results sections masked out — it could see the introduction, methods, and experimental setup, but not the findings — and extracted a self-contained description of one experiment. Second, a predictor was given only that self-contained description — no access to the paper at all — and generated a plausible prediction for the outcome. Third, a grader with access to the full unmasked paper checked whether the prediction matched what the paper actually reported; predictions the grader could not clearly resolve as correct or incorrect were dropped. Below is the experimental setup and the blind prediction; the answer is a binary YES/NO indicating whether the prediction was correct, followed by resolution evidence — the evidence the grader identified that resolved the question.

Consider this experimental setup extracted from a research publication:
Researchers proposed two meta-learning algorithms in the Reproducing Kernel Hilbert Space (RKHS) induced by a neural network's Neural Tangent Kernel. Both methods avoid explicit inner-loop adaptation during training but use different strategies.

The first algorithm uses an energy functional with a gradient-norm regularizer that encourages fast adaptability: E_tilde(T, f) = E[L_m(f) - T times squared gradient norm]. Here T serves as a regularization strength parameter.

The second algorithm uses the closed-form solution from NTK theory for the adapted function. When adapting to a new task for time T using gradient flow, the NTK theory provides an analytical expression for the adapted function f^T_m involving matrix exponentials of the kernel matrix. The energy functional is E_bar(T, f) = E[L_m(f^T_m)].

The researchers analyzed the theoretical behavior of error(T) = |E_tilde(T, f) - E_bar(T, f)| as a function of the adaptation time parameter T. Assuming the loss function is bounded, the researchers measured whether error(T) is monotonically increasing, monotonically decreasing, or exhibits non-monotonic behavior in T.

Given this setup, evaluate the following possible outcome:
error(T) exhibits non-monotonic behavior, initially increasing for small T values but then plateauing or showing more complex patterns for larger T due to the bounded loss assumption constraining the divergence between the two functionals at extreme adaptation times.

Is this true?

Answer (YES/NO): NO